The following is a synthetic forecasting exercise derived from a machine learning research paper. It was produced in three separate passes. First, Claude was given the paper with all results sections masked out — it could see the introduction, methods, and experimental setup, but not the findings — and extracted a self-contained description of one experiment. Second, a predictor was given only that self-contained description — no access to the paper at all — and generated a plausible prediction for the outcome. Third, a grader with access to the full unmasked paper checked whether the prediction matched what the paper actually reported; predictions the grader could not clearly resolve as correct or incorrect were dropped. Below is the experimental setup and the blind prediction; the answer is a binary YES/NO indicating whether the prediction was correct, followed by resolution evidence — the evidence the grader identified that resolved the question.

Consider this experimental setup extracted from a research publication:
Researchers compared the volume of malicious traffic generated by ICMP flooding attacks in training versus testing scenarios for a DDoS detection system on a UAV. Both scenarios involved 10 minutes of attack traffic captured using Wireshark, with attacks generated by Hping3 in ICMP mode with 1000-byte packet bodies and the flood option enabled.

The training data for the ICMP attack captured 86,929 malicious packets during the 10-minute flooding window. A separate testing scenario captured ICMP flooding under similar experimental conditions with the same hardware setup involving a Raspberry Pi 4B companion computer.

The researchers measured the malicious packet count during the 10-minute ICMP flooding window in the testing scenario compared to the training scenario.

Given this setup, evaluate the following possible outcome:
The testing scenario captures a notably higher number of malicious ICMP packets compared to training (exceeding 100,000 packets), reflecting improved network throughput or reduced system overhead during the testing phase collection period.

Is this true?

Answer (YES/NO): YES